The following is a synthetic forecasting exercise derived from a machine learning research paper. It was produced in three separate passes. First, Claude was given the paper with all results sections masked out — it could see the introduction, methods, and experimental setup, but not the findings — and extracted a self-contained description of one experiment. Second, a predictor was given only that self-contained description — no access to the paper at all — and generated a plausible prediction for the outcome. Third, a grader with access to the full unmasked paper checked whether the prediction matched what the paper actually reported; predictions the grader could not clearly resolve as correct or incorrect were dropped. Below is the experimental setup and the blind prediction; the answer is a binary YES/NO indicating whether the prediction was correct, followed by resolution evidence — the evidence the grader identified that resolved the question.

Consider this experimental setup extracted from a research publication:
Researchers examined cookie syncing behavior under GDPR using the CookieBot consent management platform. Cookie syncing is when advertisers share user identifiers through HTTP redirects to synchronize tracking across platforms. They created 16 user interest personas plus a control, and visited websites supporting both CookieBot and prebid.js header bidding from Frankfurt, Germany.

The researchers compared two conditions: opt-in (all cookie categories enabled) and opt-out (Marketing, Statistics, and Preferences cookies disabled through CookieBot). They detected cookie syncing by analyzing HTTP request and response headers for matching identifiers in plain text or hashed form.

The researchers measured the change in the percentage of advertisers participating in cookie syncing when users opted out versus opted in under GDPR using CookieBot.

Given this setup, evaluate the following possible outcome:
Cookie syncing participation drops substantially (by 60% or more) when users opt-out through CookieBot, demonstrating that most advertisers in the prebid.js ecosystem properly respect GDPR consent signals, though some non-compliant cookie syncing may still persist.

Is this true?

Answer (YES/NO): NO